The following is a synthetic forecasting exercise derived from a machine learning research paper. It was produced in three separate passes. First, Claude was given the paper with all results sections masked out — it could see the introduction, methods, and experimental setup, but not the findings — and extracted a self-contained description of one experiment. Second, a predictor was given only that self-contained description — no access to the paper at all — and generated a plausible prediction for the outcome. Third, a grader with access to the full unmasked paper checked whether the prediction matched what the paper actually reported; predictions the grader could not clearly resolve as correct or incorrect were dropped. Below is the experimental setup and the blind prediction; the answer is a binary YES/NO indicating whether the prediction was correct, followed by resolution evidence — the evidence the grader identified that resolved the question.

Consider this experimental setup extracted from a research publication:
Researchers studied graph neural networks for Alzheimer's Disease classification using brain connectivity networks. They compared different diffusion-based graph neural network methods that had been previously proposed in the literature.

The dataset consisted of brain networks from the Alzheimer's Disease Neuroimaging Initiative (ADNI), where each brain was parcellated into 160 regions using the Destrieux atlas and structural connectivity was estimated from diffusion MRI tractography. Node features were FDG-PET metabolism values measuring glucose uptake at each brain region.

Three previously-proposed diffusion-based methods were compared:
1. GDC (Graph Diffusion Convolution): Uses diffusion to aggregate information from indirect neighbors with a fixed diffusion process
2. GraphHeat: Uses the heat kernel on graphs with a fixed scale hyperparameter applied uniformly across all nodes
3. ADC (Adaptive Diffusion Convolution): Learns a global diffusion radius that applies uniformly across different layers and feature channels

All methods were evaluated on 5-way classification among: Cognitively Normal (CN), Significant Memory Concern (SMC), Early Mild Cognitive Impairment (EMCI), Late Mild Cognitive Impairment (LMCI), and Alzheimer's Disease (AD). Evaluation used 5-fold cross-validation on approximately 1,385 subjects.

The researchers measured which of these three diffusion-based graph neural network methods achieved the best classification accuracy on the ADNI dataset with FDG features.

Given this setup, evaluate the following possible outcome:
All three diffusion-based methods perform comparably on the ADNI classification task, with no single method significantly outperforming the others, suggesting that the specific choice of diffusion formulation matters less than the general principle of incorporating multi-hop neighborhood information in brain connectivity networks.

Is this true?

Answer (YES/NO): NO